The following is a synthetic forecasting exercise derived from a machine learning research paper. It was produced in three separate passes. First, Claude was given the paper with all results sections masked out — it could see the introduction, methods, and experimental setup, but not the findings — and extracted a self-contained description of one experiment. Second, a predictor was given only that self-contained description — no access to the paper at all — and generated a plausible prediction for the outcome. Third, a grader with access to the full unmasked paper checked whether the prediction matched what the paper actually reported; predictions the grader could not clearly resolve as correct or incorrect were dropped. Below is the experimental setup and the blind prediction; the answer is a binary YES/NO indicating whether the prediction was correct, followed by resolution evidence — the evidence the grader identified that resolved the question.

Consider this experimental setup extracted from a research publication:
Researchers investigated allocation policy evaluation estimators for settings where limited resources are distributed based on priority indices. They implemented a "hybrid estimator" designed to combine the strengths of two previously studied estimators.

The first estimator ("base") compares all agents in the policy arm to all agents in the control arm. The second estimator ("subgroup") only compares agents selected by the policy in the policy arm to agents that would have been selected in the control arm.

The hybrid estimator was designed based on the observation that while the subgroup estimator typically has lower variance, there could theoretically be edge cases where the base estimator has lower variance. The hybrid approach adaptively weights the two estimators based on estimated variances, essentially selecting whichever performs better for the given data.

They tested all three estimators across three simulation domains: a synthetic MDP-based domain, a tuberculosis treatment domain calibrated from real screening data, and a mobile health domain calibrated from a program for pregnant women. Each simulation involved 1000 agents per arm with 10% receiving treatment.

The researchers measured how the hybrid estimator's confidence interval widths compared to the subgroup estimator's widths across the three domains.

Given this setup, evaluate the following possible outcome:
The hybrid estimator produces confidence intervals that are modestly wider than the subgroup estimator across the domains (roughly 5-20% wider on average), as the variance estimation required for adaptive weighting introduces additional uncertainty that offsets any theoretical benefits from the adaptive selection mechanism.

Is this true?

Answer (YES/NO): NO